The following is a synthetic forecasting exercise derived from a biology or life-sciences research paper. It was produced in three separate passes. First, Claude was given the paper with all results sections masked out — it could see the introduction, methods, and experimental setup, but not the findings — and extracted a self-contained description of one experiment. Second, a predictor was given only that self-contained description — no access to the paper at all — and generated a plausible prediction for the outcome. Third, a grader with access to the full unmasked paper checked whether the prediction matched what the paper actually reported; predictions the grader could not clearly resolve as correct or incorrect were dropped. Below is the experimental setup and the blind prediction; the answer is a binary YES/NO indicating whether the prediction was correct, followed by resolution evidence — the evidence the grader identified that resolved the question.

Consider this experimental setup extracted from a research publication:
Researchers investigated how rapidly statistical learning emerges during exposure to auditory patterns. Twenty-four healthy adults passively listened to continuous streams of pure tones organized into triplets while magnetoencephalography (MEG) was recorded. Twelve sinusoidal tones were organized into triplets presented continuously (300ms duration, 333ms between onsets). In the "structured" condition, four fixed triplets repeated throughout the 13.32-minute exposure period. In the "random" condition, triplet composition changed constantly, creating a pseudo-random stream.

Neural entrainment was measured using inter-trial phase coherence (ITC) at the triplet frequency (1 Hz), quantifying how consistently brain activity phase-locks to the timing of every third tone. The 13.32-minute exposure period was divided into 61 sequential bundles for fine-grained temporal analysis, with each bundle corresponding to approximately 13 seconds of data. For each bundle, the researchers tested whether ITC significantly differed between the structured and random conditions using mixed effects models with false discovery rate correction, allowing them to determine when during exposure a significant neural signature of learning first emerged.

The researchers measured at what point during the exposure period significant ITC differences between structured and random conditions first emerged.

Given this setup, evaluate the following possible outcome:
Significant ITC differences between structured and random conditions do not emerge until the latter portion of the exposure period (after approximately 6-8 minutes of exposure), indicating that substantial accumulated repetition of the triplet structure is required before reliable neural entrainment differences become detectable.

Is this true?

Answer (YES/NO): NO